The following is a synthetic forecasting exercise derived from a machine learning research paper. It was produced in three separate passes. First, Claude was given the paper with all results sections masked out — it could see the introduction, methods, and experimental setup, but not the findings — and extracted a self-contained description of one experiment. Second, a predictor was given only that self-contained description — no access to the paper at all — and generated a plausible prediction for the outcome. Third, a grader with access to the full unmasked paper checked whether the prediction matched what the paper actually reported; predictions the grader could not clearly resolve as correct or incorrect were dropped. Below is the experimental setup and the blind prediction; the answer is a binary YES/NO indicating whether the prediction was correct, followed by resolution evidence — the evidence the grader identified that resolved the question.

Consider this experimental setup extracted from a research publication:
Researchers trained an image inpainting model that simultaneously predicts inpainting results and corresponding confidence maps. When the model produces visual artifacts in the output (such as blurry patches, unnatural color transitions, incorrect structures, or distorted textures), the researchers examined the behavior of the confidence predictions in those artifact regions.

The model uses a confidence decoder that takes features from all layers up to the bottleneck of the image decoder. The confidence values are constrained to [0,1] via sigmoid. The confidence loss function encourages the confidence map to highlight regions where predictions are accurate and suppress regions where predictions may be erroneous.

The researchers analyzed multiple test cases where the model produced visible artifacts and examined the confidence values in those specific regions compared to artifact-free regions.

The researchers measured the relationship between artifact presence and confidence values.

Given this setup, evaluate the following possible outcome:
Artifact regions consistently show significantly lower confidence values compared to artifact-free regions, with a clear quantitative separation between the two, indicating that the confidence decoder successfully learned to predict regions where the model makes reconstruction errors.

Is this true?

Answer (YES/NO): YES